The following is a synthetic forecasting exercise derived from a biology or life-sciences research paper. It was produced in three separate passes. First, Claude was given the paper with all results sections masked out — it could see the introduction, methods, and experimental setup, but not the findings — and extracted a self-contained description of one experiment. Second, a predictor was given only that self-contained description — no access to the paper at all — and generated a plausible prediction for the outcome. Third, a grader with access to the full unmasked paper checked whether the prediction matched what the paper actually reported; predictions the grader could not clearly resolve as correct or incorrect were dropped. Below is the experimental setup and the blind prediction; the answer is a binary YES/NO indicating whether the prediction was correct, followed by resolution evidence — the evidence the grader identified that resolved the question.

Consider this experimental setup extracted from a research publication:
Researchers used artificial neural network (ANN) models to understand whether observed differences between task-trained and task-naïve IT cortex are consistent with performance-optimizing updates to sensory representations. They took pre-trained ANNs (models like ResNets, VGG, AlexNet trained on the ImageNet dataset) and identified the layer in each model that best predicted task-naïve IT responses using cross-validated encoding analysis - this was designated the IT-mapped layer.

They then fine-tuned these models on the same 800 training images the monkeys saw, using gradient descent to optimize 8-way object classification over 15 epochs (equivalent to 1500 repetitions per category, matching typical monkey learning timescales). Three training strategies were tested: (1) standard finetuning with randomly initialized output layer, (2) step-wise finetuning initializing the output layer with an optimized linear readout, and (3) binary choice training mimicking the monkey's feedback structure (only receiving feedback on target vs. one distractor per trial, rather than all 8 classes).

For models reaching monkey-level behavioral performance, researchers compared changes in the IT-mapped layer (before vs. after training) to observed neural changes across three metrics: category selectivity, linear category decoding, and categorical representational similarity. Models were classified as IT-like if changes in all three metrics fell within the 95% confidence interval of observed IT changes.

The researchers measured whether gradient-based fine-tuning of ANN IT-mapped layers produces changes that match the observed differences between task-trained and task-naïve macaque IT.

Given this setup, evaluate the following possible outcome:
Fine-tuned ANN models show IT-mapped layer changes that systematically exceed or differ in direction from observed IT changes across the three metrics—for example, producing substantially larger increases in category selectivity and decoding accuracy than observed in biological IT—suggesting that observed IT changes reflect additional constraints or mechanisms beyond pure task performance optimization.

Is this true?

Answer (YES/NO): NO